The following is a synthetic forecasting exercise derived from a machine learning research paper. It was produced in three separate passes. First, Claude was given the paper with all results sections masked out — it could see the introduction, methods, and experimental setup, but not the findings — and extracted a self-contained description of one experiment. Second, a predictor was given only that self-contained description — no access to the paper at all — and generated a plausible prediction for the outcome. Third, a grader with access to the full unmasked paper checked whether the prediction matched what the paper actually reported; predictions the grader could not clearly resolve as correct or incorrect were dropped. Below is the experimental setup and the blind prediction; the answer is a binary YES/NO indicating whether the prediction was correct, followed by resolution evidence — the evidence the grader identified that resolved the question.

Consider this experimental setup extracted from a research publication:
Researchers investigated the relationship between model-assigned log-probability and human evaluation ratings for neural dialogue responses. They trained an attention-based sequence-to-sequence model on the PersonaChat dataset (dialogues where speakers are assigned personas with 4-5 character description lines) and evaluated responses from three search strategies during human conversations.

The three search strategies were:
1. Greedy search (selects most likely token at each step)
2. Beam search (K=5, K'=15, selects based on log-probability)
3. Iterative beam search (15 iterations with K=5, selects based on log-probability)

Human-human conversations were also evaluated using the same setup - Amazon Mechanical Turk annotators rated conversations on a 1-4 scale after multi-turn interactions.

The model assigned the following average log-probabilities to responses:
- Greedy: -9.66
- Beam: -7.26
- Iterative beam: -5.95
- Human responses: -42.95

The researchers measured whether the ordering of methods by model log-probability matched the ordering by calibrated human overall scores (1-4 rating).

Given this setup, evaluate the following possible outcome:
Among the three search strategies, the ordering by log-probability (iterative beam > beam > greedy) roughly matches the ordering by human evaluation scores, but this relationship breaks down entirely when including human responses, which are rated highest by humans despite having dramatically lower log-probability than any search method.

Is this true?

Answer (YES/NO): NO